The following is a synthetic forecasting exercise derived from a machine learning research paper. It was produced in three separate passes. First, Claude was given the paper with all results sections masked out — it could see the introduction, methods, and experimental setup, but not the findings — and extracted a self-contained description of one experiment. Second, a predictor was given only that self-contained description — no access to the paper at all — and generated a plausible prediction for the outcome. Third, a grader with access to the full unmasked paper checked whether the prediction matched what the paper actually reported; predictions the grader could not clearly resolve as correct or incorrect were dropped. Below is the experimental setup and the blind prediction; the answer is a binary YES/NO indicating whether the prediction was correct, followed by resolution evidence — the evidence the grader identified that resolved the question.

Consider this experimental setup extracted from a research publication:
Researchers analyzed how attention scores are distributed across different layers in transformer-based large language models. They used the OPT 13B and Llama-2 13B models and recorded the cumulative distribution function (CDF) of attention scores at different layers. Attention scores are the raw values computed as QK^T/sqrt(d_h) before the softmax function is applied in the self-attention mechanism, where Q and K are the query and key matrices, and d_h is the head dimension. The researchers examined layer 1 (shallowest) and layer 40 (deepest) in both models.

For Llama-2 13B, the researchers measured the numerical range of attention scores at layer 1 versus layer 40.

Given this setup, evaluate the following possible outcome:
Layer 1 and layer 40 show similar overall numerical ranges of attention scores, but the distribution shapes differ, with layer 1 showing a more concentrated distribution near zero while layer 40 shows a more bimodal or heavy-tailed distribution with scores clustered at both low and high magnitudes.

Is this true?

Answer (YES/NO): NO